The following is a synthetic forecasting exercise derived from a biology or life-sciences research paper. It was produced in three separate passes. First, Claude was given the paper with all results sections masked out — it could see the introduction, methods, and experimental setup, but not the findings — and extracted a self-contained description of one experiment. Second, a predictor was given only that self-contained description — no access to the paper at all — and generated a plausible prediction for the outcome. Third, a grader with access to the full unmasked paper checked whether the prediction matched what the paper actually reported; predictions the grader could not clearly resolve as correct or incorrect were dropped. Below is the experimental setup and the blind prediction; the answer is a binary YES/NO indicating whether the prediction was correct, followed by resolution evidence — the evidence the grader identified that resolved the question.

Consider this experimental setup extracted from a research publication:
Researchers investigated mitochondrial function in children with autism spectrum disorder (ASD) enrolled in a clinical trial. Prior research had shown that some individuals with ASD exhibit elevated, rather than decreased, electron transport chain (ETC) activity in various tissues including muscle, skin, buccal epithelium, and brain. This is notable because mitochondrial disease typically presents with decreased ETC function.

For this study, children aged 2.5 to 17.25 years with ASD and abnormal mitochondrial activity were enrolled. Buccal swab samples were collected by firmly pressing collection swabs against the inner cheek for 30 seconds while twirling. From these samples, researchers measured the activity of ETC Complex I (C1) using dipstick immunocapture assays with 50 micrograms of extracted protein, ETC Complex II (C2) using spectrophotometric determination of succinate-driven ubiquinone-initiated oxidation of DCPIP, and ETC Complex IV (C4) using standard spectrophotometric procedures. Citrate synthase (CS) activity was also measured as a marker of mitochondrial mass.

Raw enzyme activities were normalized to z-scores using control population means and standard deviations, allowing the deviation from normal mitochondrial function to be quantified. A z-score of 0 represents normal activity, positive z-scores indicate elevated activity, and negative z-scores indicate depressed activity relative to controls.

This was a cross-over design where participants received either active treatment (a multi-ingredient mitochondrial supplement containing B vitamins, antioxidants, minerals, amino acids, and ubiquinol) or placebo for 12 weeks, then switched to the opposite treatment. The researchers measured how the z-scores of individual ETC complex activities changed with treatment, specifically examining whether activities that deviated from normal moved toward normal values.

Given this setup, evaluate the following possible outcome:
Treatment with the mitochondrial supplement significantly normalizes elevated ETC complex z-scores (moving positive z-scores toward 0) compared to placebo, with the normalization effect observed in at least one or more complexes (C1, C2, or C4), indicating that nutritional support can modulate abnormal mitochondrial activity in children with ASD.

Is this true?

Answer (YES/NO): NO